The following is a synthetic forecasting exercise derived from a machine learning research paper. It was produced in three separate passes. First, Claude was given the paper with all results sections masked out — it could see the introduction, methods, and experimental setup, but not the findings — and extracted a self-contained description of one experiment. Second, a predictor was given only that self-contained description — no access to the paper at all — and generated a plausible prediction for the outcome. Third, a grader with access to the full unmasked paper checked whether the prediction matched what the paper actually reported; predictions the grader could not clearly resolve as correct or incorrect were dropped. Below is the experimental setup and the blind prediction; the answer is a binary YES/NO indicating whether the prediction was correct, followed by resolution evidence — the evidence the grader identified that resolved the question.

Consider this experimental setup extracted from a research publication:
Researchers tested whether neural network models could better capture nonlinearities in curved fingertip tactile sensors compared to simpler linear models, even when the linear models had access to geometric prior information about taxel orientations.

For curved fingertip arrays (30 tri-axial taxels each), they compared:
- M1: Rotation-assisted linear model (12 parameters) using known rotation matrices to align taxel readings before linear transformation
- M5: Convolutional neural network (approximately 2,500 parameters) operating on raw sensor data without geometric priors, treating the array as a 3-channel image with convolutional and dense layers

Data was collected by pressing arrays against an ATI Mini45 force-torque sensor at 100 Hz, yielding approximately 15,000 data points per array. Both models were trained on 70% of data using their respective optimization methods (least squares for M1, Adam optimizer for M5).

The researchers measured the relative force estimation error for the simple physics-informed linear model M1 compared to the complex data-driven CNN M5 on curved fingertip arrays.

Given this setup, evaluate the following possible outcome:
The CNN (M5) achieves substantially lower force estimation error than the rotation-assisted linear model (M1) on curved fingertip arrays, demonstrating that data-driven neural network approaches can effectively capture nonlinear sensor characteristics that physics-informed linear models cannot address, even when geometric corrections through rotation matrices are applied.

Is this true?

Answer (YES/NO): YES